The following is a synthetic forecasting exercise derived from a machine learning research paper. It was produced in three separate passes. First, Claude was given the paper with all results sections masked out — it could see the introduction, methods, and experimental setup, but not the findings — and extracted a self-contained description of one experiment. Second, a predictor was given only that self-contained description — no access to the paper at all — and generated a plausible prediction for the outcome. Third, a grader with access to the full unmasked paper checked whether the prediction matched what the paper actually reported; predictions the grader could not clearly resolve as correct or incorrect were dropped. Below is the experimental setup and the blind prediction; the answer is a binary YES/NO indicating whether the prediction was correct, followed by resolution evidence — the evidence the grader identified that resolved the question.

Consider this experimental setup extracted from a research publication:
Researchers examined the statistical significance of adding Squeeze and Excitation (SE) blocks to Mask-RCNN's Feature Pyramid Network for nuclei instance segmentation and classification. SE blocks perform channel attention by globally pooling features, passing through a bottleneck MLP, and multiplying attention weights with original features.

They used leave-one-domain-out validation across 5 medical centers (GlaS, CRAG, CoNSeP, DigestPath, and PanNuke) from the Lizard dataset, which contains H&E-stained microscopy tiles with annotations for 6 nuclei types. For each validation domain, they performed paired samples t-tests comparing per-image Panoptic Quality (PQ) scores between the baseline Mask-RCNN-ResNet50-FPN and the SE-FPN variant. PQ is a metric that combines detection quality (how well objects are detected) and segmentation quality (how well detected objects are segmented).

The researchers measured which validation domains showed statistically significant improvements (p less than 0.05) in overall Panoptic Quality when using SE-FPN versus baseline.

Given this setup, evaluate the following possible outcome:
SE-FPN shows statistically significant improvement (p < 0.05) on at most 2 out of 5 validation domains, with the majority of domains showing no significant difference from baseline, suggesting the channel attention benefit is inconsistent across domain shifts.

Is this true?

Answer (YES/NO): NO